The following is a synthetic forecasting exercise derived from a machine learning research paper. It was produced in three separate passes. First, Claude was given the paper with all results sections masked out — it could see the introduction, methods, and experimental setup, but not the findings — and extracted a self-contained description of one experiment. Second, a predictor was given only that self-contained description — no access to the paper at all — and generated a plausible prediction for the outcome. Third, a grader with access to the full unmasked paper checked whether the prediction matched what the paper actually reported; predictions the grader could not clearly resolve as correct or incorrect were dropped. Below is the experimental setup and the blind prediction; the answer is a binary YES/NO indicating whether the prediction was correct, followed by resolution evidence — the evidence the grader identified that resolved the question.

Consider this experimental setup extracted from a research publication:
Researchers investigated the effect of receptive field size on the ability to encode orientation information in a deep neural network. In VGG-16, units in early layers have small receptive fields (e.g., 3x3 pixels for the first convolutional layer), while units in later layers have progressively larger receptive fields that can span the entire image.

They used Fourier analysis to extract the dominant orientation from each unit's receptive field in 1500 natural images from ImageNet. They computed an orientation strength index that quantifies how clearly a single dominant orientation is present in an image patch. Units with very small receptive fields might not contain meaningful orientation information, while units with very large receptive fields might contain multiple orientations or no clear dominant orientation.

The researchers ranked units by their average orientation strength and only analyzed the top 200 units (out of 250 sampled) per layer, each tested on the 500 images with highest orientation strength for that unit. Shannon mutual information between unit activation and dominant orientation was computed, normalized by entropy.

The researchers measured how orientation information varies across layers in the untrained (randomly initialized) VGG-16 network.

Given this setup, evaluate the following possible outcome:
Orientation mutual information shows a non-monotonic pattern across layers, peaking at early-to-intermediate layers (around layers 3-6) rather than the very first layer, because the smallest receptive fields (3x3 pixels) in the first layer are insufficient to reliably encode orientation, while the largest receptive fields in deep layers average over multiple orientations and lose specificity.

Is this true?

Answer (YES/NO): NO